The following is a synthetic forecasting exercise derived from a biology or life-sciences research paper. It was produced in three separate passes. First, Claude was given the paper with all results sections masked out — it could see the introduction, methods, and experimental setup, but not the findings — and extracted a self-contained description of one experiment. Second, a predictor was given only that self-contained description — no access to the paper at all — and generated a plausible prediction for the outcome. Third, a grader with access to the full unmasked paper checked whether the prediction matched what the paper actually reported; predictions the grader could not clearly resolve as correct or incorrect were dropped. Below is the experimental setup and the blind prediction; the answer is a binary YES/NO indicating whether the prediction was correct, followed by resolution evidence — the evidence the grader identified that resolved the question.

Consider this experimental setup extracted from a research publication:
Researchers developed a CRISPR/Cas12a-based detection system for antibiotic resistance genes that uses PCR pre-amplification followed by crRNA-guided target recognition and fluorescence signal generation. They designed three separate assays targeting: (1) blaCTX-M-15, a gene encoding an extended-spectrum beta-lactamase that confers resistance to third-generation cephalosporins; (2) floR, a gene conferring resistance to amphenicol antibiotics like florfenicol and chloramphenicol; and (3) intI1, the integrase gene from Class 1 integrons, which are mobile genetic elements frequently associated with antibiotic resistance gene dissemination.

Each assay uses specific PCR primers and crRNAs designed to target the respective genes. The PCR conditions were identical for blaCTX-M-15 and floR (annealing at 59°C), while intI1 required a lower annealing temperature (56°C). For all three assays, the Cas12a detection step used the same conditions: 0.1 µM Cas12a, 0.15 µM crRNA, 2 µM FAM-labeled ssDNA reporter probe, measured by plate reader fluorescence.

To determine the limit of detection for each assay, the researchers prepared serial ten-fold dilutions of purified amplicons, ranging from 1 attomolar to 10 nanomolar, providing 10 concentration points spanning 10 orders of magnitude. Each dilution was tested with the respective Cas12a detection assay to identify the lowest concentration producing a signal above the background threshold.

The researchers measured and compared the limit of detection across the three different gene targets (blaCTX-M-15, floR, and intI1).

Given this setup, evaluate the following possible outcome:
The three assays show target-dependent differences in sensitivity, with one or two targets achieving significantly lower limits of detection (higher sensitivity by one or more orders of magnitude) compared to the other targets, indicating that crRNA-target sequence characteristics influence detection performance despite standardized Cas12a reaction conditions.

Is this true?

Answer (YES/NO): NO